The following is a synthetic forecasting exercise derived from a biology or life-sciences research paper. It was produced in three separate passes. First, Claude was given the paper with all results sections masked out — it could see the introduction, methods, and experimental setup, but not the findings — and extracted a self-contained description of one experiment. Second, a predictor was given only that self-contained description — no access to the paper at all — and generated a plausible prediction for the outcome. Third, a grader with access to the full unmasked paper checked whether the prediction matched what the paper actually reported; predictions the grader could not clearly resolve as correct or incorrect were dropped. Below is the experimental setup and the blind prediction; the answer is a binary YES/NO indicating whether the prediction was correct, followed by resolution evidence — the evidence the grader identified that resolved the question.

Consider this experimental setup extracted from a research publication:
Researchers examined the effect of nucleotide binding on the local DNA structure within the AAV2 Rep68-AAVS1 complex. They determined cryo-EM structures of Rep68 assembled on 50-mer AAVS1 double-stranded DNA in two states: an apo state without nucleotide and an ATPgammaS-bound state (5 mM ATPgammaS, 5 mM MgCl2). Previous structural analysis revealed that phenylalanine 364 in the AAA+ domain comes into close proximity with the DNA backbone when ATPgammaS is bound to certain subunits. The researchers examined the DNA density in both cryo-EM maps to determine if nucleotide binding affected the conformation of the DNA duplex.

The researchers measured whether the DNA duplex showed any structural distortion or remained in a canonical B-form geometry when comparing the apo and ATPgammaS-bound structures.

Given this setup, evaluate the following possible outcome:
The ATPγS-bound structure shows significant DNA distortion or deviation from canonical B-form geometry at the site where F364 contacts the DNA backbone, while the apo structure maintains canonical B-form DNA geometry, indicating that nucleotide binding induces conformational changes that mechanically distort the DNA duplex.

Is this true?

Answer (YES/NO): NO